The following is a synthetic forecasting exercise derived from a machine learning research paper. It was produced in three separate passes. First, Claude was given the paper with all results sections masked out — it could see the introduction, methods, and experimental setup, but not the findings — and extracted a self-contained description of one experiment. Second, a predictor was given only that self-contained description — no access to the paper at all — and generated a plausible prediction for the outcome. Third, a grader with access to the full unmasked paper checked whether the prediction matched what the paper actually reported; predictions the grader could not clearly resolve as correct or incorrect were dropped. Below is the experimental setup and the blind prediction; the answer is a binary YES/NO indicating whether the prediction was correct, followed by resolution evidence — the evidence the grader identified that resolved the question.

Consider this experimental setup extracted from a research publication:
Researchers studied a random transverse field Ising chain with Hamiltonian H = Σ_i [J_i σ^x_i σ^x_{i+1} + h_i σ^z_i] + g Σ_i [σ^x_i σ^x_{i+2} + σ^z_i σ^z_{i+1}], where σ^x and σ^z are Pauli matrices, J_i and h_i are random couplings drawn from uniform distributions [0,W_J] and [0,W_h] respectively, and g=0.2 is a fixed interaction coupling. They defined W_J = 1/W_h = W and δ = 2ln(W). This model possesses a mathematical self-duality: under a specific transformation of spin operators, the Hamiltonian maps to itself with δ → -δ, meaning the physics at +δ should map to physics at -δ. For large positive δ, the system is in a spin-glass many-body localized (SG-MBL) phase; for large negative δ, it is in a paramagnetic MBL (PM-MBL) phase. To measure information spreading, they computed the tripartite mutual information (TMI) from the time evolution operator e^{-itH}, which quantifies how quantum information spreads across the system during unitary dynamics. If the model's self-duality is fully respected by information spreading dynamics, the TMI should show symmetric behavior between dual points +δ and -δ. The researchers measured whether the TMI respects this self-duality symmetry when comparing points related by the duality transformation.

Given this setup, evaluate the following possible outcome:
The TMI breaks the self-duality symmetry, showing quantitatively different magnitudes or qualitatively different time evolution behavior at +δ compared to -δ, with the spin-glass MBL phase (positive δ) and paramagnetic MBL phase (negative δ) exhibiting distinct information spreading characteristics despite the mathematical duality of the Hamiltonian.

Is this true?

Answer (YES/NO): YES